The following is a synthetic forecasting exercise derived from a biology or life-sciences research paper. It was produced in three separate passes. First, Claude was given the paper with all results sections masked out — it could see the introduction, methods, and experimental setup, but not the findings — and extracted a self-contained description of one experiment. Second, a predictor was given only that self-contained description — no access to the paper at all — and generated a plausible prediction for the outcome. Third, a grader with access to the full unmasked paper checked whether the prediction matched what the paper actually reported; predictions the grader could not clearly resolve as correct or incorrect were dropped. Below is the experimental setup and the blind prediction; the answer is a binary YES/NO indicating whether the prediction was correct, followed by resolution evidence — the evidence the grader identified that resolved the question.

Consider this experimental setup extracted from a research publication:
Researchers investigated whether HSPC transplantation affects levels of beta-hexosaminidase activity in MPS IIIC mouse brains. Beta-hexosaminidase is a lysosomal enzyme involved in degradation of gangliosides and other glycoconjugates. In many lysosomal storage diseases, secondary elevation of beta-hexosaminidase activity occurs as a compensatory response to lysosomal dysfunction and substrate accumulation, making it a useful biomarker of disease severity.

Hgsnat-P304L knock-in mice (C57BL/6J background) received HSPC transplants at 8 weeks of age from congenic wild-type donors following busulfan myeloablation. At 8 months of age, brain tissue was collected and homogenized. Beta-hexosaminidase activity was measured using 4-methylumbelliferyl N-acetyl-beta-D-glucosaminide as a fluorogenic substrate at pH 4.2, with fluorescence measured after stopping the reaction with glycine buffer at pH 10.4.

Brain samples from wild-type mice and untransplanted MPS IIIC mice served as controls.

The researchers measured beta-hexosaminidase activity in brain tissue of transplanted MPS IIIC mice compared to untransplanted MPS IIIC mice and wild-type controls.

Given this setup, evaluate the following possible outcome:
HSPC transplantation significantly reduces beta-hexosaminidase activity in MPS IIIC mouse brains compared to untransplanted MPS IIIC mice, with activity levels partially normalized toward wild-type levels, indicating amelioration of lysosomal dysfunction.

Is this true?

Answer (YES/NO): YES